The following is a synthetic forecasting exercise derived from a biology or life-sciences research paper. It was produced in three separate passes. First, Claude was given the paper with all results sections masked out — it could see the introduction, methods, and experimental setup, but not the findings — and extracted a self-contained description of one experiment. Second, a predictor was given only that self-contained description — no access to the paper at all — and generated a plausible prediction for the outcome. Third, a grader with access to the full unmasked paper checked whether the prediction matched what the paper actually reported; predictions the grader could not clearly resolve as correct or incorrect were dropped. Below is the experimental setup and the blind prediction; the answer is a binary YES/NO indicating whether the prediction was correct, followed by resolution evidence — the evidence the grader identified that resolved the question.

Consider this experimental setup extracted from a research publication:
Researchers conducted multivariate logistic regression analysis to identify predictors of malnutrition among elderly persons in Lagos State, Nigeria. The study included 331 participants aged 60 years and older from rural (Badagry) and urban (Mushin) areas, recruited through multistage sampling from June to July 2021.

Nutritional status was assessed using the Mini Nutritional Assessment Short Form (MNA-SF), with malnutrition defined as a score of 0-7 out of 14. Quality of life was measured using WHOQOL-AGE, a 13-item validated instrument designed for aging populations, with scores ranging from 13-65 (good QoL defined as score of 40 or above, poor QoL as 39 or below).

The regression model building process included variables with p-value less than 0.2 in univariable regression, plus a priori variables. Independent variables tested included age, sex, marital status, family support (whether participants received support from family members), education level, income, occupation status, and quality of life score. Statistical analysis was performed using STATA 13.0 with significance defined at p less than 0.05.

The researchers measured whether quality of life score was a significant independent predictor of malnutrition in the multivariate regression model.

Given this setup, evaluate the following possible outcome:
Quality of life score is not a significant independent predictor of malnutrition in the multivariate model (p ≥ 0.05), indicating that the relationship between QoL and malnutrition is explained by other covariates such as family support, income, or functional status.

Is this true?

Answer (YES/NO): NO